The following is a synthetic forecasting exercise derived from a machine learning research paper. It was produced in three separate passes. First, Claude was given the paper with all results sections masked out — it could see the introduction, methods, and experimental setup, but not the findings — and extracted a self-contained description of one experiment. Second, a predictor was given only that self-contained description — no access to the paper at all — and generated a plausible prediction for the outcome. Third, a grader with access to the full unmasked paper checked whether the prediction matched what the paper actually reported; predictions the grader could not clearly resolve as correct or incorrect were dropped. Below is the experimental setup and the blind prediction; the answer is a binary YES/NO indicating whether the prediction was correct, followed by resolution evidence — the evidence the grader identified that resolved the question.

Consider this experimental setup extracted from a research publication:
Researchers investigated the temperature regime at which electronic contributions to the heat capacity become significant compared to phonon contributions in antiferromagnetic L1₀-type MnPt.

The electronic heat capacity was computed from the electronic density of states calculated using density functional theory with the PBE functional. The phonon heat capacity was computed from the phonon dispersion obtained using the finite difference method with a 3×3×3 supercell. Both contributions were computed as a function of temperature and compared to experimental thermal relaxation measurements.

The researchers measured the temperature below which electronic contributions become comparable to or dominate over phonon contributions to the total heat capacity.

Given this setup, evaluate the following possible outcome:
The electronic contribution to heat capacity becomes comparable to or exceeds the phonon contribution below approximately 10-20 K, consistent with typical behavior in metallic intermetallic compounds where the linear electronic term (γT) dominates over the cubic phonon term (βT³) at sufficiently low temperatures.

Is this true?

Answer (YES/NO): NO